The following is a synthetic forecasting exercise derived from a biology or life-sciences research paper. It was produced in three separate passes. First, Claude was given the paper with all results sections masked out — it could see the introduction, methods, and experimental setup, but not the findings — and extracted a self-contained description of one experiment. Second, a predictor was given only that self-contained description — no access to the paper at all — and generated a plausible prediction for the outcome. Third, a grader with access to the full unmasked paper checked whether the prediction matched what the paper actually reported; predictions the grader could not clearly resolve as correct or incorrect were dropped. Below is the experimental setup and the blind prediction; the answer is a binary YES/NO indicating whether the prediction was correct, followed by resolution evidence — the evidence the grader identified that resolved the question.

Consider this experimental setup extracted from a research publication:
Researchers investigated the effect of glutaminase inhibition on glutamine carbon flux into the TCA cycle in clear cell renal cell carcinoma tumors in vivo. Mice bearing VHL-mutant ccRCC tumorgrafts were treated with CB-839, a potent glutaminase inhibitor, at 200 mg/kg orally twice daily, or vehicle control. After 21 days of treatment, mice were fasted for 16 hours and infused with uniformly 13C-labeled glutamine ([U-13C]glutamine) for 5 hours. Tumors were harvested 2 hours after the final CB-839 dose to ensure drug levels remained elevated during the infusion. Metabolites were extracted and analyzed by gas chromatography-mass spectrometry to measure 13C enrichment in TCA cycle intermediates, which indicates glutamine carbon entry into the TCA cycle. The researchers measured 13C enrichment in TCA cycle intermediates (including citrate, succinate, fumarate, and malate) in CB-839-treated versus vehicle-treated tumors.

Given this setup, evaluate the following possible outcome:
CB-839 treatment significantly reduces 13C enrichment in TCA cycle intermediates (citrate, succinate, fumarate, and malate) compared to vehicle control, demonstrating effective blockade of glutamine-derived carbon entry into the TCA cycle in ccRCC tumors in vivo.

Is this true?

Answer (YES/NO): NO